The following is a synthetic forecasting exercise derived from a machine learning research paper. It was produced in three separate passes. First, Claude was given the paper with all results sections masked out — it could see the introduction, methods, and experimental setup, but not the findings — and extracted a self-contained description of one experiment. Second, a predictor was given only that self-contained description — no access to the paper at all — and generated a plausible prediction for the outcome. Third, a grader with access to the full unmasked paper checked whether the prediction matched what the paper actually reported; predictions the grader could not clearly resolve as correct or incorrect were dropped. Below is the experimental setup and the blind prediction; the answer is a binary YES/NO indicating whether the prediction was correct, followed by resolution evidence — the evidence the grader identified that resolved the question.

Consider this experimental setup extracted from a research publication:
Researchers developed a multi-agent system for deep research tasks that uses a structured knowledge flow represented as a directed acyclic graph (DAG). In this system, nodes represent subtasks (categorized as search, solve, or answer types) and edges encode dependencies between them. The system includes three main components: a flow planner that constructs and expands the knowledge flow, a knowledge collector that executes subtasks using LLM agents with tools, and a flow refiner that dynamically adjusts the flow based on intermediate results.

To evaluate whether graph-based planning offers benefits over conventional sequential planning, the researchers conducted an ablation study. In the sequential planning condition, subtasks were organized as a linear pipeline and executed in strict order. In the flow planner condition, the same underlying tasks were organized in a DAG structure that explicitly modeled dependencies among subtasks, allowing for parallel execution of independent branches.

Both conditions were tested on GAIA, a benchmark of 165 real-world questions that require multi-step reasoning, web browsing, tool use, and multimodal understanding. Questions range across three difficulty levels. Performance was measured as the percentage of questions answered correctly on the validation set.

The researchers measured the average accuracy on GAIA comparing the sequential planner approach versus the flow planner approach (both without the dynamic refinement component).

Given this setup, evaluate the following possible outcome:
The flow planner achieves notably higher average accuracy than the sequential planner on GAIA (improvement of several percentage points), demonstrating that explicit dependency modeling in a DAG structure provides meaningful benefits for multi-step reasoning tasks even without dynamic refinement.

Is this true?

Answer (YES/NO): YES